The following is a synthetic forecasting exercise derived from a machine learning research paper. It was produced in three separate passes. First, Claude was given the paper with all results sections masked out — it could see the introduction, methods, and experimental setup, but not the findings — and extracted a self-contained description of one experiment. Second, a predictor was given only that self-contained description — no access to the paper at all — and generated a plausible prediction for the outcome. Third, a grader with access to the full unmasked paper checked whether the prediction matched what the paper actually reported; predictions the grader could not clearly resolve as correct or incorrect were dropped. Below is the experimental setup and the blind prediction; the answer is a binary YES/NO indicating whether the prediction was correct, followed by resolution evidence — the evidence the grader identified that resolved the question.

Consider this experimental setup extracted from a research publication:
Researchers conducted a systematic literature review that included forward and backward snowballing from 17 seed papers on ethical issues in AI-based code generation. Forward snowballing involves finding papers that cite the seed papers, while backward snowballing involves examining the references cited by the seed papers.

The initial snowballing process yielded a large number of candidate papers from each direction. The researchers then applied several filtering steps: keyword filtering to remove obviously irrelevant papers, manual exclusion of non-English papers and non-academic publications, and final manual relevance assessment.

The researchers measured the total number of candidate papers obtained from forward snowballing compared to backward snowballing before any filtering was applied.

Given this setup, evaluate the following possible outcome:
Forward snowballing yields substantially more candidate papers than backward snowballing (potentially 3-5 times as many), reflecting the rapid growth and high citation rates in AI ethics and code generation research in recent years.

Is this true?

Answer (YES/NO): NO